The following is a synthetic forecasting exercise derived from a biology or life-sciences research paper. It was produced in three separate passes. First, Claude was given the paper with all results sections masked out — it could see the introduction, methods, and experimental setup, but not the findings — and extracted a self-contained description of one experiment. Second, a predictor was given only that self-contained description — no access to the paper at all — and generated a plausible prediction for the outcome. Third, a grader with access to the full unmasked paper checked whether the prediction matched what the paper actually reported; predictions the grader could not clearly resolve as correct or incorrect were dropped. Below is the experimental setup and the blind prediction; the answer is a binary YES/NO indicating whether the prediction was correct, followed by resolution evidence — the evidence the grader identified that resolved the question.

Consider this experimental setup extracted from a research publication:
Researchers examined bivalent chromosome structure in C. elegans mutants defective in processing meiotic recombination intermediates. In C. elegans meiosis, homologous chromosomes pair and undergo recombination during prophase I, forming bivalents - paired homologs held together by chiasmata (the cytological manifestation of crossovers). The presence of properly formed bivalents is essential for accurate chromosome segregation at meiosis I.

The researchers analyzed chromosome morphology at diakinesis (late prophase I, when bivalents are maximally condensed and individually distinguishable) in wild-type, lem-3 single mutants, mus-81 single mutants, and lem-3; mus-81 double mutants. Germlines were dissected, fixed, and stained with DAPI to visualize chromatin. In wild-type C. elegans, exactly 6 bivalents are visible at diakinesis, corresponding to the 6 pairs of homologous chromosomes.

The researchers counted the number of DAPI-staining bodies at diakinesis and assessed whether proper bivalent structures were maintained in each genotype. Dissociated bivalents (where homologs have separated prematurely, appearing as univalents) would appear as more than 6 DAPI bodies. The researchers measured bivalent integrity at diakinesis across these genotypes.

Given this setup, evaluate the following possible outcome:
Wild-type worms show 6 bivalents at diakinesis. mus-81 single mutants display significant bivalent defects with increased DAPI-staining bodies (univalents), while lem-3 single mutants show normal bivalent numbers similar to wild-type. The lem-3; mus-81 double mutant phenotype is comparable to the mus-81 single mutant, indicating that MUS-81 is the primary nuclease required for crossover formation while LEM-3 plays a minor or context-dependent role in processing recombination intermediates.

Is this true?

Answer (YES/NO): NO